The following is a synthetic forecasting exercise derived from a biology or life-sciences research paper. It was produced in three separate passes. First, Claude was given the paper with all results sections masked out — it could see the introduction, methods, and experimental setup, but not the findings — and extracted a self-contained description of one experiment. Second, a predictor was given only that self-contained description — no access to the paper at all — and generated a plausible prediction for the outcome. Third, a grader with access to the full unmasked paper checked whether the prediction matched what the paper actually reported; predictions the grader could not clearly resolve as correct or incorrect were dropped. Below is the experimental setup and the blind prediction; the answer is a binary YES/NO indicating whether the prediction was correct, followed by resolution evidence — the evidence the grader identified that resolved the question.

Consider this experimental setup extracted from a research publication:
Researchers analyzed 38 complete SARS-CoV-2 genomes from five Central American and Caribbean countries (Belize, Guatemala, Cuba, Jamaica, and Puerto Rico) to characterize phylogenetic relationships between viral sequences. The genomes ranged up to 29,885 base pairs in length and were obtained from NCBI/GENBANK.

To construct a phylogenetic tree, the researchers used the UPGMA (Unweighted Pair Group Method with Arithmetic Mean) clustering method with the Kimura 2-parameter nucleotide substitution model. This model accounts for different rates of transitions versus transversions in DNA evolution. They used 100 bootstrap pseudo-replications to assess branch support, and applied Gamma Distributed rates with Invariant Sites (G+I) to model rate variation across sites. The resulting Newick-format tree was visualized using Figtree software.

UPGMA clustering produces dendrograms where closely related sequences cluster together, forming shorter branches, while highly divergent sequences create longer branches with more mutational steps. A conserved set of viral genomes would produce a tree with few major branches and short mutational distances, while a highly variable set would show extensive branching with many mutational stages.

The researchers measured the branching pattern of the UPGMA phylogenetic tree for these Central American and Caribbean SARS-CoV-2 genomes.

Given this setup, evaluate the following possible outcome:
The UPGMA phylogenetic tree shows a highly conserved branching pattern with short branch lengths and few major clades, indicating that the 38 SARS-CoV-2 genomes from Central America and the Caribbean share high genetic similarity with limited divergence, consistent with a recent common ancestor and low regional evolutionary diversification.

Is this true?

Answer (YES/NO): NO